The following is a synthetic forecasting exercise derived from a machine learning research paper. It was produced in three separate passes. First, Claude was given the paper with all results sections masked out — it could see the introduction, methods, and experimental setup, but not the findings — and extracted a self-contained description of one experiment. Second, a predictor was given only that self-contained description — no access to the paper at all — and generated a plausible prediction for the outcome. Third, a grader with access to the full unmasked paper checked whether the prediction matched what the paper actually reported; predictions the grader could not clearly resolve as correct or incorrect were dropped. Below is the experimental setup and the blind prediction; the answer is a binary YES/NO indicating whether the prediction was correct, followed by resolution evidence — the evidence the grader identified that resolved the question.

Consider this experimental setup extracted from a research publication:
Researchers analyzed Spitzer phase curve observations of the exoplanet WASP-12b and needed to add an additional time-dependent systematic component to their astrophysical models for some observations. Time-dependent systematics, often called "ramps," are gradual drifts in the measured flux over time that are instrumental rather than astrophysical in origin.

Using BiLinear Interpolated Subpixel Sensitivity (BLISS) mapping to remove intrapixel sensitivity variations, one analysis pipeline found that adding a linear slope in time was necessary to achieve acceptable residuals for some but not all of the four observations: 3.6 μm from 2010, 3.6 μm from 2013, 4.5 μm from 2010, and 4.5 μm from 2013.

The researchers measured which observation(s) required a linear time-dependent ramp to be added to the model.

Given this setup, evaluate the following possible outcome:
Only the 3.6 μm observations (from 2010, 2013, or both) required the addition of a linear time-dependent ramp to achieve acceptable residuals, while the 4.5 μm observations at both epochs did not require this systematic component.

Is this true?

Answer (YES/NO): NO